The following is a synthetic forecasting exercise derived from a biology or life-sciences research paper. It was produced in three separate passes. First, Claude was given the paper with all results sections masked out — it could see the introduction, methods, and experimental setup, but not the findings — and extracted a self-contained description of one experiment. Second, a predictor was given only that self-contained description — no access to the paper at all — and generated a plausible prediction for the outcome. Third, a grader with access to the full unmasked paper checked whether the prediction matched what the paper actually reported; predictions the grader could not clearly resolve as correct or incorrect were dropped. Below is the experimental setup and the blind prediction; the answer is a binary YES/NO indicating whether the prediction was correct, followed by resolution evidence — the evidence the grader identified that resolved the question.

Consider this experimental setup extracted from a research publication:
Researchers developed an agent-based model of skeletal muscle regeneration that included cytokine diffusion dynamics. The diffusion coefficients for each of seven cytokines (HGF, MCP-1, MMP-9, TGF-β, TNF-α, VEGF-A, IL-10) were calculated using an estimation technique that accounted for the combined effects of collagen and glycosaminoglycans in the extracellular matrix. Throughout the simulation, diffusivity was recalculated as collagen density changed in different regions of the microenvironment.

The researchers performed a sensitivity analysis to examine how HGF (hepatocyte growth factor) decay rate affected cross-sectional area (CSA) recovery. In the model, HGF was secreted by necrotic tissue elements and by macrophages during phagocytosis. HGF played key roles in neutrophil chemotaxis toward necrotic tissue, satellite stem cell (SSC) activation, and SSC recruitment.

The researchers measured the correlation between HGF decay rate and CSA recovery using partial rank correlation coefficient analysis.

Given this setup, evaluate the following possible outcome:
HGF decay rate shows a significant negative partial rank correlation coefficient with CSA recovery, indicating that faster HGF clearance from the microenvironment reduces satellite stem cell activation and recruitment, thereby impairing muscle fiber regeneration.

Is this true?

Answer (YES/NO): YES